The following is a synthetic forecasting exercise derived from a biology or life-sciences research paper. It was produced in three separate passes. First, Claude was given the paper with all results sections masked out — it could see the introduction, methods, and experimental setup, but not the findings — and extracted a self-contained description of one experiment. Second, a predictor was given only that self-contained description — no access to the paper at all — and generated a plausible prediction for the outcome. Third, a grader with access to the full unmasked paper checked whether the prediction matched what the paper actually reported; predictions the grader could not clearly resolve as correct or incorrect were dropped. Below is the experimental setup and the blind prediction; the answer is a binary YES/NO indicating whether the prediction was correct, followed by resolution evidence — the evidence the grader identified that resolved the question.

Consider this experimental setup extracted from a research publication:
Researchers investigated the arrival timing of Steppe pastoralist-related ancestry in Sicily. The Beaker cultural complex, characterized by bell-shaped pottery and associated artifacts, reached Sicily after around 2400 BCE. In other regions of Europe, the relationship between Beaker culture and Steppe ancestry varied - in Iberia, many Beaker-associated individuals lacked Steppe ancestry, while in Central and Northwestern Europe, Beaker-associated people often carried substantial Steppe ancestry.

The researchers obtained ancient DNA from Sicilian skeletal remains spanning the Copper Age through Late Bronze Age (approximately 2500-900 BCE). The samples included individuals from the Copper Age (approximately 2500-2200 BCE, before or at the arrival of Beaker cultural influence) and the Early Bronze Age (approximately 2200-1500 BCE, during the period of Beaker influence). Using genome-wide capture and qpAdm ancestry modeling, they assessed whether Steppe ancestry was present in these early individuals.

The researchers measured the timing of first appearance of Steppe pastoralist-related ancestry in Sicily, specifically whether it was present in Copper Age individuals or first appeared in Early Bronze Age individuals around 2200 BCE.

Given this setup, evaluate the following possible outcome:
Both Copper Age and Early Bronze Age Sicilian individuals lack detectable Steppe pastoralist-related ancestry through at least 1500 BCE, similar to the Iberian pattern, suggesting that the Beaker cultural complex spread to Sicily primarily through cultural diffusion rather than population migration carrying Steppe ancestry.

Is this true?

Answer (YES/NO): NO